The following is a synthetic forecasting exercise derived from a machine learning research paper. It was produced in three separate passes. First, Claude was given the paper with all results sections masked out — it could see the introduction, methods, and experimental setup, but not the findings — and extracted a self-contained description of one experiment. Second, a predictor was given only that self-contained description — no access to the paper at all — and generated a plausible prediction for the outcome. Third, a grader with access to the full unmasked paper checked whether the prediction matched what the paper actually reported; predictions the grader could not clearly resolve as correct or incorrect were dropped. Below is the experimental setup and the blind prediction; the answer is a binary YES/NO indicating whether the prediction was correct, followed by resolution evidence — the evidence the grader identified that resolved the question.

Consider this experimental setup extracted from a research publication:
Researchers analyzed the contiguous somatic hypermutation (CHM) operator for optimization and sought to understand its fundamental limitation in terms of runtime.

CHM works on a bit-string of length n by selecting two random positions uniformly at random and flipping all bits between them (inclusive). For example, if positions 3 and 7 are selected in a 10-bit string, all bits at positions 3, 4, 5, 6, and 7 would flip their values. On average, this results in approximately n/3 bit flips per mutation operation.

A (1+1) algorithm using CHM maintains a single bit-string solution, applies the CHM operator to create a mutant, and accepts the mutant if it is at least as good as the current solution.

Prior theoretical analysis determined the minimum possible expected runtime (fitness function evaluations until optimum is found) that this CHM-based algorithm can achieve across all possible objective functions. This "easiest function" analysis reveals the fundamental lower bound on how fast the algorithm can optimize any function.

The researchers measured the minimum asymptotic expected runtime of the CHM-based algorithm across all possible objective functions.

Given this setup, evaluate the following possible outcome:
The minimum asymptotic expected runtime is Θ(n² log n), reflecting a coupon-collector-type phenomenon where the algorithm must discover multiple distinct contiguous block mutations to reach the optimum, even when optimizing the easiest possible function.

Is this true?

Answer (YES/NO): NO